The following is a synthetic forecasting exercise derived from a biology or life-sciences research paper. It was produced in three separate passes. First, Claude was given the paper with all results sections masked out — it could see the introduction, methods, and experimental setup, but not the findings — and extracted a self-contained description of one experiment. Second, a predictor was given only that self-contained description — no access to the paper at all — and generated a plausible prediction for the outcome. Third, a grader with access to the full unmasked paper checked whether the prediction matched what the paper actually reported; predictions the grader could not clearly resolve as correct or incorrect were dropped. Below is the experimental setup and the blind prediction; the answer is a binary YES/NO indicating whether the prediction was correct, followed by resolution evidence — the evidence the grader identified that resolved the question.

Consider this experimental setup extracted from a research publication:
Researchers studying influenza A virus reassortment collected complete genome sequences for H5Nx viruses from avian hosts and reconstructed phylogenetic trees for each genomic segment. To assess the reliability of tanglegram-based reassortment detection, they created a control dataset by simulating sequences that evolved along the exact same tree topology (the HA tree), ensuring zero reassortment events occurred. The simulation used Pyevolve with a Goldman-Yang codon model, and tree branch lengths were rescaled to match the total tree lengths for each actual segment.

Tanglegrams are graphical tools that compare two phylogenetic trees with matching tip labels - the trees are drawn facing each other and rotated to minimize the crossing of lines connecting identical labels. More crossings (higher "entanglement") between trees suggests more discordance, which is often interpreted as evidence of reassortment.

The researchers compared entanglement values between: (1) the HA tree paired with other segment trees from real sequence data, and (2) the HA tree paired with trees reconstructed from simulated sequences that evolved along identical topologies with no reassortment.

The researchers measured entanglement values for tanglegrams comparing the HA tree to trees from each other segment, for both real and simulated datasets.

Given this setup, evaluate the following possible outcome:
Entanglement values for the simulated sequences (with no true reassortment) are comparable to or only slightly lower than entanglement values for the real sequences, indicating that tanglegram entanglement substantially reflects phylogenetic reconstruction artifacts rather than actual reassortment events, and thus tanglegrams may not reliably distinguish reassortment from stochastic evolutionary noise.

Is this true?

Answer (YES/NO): YES